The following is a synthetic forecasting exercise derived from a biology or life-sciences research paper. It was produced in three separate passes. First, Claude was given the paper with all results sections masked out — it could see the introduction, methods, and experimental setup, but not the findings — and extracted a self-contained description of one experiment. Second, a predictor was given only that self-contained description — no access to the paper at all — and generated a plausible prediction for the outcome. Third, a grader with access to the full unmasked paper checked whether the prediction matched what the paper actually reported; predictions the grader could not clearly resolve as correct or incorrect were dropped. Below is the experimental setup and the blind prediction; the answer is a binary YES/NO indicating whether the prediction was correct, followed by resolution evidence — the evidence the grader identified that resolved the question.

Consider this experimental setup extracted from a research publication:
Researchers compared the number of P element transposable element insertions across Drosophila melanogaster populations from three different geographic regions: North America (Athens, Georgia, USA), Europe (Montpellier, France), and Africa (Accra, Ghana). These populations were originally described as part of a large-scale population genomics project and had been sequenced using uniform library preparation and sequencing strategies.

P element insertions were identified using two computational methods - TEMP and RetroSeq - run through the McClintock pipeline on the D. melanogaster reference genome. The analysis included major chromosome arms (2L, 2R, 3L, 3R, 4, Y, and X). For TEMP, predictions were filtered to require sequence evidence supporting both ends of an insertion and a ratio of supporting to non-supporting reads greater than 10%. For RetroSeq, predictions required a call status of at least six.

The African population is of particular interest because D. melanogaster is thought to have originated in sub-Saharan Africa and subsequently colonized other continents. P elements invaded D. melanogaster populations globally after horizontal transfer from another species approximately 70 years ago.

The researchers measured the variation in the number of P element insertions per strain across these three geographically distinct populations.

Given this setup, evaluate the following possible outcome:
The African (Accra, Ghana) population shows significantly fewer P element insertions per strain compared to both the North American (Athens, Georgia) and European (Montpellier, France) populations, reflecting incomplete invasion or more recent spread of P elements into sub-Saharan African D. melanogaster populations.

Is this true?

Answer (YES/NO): NO